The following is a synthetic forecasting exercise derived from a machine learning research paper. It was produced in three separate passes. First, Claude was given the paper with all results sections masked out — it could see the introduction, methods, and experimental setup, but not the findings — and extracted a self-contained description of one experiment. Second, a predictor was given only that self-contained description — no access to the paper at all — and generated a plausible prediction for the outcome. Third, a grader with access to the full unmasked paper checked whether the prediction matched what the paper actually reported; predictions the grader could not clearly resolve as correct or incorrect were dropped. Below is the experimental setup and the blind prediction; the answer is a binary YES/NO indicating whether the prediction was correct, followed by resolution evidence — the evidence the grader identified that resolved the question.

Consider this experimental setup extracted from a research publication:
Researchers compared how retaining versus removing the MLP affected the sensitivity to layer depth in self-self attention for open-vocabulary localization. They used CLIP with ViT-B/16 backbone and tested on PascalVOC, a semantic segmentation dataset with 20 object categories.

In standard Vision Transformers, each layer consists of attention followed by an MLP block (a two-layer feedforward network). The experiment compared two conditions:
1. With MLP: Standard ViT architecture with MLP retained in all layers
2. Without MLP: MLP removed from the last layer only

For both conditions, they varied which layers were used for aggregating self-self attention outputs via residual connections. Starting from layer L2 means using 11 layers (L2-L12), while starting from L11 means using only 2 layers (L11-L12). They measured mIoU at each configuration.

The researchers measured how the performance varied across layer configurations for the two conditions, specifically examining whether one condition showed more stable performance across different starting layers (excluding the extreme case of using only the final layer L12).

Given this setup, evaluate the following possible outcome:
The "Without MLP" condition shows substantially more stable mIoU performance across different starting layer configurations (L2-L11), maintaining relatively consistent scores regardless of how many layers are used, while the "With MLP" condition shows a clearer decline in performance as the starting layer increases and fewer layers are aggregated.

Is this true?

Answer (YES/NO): NO